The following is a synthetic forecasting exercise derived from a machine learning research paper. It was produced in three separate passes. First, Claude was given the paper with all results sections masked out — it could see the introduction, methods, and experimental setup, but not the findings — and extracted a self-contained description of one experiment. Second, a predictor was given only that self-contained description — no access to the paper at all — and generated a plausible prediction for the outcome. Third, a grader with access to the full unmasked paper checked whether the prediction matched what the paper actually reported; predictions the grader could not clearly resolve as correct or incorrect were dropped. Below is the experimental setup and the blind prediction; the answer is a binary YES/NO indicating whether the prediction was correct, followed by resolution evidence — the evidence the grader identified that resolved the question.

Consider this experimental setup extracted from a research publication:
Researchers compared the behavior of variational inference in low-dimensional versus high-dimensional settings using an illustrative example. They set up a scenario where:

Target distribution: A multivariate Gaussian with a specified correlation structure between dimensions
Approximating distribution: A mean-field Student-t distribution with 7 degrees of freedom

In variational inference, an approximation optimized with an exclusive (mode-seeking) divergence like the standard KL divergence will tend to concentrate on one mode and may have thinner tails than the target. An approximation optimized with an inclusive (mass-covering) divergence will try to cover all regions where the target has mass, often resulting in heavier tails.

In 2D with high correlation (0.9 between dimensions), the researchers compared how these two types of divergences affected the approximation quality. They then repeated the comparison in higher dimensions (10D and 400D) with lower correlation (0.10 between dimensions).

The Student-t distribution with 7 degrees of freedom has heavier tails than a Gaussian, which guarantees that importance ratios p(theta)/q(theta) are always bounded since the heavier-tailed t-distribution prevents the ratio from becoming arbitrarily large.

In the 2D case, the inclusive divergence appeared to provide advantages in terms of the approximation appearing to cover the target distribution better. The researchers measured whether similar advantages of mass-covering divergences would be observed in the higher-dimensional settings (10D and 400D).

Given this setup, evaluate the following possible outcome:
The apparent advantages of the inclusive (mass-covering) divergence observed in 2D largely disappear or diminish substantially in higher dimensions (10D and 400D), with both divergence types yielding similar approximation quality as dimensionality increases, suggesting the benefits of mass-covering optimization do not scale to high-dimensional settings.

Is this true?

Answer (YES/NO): YES